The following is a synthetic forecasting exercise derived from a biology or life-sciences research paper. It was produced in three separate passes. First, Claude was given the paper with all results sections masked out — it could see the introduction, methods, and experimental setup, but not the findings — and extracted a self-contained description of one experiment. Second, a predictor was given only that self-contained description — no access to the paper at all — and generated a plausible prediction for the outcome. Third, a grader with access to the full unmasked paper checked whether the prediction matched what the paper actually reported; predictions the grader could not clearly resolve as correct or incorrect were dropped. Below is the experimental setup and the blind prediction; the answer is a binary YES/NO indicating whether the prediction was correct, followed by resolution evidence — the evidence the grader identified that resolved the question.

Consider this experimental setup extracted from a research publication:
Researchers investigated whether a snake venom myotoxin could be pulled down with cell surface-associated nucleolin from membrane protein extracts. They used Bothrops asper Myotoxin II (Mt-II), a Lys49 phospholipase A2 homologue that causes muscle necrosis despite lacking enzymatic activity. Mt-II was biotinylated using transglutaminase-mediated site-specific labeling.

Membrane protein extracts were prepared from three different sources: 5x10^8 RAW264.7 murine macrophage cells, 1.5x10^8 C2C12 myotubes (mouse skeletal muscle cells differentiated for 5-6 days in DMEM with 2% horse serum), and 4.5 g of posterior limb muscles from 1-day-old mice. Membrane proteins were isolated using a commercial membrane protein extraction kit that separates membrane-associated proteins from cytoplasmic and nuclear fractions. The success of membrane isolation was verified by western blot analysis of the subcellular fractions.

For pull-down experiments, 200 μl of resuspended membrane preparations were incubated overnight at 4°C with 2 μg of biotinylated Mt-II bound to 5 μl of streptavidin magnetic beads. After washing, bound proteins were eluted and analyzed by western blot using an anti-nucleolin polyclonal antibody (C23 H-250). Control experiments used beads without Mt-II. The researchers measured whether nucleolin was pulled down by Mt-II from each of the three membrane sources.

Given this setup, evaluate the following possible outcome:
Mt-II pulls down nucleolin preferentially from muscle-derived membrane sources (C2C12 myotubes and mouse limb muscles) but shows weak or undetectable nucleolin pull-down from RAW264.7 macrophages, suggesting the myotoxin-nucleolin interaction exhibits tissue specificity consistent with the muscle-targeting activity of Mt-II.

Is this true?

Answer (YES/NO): NO